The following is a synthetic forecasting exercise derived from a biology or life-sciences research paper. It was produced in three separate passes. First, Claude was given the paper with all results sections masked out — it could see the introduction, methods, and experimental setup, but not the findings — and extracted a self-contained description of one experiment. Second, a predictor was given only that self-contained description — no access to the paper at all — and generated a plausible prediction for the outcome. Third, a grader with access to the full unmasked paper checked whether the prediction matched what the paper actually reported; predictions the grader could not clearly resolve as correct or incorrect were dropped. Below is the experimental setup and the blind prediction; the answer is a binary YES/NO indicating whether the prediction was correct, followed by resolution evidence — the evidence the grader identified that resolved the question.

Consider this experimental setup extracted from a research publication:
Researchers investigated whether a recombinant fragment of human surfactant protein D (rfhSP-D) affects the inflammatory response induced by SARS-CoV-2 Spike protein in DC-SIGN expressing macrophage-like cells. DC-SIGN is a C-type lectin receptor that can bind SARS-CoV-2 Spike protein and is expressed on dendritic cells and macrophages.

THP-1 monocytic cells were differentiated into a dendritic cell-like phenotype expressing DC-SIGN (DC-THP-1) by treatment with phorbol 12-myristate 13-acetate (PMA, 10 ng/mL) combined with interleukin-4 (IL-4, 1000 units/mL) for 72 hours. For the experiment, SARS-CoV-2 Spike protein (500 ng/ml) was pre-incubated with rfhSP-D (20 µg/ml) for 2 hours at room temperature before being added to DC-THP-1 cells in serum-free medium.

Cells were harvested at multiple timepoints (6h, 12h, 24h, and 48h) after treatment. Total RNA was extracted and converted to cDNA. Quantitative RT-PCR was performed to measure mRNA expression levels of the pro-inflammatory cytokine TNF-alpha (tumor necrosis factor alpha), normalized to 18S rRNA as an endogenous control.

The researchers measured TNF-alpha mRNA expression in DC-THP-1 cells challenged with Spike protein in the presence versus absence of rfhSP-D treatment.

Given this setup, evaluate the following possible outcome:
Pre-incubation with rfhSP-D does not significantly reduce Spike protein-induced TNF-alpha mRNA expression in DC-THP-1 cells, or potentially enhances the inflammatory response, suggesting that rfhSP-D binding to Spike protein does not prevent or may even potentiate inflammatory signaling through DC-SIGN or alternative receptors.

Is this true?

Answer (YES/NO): NO